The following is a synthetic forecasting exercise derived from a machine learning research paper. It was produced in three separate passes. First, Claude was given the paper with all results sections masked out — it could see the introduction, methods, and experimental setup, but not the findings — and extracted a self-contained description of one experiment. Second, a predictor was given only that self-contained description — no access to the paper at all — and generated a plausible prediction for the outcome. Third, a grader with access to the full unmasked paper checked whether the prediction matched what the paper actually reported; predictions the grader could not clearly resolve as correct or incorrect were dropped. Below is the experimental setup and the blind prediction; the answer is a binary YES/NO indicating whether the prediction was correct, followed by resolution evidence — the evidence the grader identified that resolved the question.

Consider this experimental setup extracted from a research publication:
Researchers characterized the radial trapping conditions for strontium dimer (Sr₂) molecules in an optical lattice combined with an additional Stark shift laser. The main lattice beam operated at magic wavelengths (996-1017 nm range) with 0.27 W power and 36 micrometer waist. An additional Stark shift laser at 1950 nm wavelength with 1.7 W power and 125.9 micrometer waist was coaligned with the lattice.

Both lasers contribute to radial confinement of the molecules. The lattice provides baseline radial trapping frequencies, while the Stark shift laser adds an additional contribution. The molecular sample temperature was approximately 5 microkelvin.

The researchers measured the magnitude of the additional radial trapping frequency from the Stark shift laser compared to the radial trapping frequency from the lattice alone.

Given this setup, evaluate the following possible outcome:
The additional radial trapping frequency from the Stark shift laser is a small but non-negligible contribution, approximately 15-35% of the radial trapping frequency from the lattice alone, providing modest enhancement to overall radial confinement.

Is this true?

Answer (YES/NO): NO